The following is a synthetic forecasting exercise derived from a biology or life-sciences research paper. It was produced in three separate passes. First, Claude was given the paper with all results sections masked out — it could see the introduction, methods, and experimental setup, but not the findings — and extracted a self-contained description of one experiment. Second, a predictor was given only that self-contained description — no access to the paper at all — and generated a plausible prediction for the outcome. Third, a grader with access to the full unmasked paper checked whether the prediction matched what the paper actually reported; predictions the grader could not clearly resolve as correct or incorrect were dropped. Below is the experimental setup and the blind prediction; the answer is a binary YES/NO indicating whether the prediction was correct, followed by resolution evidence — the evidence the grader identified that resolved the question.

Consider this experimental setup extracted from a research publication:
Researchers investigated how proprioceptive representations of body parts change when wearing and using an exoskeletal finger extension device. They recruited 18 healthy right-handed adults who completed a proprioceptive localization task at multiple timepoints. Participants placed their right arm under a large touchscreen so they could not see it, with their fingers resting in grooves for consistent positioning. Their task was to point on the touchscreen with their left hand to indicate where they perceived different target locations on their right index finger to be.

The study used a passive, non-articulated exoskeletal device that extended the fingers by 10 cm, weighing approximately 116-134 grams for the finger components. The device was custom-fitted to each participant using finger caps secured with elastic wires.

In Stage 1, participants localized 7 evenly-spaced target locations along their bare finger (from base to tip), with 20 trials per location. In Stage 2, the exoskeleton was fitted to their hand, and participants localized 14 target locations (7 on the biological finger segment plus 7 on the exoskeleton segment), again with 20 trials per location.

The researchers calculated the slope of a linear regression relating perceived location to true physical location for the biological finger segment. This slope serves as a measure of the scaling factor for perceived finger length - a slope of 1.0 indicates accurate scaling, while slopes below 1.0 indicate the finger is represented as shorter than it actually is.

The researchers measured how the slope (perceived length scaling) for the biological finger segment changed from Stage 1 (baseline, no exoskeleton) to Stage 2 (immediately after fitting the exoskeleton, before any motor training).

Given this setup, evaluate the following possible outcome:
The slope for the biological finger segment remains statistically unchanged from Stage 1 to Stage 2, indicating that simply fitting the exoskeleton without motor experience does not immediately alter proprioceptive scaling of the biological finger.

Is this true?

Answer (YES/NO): NO